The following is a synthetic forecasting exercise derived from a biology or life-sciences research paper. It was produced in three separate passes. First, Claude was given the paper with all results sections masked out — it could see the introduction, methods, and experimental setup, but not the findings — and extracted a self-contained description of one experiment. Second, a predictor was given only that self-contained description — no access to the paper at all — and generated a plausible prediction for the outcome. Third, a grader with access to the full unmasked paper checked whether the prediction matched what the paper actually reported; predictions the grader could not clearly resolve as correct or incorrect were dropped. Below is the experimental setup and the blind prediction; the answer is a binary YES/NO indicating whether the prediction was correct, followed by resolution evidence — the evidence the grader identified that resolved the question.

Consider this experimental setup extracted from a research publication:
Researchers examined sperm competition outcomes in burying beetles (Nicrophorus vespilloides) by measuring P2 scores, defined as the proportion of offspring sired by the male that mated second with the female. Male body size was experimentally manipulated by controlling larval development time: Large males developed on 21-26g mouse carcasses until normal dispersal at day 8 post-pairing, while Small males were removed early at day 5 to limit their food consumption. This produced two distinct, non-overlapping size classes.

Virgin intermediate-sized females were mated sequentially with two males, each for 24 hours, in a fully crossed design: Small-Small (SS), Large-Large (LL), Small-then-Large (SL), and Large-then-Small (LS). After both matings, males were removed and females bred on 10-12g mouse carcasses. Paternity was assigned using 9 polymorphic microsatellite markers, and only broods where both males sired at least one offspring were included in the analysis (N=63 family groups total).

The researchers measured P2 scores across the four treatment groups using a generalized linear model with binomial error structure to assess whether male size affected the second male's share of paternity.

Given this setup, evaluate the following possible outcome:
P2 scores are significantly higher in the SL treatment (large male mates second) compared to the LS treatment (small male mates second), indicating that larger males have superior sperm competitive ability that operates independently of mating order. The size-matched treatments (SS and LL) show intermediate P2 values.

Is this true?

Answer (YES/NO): NO